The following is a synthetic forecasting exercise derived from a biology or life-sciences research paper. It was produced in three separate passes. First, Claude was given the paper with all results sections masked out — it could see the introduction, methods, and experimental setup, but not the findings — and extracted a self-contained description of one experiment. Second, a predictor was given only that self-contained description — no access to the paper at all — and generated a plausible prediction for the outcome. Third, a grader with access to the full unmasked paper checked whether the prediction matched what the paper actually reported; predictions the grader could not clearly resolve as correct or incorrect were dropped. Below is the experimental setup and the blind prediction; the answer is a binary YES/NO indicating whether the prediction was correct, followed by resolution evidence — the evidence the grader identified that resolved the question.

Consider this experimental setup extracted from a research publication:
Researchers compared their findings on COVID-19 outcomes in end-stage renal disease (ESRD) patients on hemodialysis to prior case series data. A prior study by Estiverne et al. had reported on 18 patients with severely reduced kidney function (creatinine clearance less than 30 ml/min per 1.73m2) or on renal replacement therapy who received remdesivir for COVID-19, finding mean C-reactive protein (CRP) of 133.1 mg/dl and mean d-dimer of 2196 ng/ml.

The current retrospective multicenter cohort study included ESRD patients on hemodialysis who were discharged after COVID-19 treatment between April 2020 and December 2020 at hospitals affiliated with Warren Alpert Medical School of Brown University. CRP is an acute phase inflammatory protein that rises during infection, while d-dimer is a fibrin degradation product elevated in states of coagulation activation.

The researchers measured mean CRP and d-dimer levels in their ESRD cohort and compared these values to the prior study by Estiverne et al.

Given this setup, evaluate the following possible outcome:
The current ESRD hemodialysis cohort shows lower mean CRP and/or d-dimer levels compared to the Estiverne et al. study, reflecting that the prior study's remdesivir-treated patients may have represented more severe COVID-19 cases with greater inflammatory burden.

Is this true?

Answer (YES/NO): NO